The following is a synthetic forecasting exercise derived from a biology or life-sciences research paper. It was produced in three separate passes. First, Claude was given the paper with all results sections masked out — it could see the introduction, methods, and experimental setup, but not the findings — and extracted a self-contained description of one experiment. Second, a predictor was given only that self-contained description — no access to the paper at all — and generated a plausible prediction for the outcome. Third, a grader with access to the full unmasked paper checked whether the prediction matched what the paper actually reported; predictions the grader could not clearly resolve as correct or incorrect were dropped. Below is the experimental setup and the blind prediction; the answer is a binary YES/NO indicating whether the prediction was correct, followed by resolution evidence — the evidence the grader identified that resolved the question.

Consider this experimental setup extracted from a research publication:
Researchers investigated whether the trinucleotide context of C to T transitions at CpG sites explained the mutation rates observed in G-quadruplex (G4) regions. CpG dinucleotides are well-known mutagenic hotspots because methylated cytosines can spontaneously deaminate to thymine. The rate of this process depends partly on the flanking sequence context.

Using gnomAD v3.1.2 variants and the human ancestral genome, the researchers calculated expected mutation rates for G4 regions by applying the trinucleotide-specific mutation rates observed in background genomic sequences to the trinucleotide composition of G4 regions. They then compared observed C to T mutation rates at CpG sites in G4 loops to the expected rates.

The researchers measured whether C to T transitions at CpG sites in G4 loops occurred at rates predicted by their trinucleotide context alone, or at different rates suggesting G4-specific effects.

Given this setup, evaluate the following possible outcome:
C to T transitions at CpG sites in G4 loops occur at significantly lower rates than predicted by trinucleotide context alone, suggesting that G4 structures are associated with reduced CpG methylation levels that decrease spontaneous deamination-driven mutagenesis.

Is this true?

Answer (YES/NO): YES